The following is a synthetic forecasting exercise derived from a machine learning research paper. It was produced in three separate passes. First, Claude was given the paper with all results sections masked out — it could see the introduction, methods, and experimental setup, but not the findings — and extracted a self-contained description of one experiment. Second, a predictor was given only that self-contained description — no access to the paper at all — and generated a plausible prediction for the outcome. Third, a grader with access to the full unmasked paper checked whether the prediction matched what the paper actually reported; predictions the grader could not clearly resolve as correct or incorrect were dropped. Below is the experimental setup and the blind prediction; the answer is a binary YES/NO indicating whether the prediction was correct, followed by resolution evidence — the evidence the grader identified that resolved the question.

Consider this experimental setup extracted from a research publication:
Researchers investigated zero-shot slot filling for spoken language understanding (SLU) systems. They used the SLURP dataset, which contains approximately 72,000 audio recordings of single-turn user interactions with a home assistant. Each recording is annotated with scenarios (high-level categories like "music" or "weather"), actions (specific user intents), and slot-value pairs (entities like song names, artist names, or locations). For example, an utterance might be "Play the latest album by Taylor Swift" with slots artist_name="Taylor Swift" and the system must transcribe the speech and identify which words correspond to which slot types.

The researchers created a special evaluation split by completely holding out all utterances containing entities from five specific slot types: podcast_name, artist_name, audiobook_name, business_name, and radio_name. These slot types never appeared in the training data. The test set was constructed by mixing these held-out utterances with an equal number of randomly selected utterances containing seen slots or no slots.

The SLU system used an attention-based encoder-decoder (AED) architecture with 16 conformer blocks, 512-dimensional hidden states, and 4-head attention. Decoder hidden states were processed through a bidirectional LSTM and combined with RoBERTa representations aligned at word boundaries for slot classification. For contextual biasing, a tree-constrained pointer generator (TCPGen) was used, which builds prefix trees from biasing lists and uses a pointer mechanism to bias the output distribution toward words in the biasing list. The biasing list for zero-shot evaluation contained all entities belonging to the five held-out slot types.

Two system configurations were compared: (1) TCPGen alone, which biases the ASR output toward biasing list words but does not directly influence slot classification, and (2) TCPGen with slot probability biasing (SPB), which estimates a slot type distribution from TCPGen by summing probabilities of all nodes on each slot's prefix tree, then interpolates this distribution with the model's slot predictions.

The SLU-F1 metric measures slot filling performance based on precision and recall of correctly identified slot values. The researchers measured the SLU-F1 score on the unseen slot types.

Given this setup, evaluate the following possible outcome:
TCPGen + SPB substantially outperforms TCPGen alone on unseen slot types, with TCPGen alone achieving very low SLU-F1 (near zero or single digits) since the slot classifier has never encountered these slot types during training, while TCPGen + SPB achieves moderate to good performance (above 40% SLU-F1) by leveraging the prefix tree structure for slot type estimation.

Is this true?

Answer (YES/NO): YES